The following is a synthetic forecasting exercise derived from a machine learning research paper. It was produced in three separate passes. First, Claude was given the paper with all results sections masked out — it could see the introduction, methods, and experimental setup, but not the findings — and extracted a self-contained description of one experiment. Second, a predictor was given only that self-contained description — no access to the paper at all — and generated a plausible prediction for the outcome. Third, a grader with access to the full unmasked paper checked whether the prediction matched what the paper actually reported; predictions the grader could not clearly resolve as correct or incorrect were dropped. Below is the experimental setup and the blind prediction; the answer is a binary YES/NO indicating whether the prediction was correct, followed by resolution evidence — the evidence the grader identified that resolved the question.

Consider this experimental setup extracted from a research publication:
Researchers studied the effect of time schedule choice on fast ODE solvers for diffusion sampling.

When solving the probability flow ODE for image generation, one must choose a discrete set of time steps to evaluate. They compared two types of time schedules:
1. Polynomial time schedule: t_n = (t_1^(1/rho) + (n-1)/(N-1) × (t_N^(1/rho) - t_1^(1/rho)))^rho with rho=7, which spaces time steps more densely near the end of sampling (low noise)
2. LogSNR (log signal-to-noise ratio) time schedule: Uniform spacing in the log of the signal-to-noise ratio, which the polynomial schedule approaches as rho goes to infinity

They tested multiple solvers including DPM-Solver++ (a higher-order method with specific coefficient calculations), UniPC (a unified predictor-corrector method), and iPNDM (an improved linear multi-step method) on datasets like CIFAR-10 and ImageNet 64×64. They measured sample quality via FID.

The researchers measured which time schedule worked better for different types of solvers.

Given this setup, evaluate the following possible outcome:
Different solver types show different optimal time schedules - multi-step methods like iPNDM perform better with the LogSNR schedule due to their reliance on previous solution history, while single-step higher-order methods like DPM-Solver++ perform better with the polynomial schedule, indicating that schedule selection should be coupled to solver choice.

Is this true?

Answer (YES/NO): NO